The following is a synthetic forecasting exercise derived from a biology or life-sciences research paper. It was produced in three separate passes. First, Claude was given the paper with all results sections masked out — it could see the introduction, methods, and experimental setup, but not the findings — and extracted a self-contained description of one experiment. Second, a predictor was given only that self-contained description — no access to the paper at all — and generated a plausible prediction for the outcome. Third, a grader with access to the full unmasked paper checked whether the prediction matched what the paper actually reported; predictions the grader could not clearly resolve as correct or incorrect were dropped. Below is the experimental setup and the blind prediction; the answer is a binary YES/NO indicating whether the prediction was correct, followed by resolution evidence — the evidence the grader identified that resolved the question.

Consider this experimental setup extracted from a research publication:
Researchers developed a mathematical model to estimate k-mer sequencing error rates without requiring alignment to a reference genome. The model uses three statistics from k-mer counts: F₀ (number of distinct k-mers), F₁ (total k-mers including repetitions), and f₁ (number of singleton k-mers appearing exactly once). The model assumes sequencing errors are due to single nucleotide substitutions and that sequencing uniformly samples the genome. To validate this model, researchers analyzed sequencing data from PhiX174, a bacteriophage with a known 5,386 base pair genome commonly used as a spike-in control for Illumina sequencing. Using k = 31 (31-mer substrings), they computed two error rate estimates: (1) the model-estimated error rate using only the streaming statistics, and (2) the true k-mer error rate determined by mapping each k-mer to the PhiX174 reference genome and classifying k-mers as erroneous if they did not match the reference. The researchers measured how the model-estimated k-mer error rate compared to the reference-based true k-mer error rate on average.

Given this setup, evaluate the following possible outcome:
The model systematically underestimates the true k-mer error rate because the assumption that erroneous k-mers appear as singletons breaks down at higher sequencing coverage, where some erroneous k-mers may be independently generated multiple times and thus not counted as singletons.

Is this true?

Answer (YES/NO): NO